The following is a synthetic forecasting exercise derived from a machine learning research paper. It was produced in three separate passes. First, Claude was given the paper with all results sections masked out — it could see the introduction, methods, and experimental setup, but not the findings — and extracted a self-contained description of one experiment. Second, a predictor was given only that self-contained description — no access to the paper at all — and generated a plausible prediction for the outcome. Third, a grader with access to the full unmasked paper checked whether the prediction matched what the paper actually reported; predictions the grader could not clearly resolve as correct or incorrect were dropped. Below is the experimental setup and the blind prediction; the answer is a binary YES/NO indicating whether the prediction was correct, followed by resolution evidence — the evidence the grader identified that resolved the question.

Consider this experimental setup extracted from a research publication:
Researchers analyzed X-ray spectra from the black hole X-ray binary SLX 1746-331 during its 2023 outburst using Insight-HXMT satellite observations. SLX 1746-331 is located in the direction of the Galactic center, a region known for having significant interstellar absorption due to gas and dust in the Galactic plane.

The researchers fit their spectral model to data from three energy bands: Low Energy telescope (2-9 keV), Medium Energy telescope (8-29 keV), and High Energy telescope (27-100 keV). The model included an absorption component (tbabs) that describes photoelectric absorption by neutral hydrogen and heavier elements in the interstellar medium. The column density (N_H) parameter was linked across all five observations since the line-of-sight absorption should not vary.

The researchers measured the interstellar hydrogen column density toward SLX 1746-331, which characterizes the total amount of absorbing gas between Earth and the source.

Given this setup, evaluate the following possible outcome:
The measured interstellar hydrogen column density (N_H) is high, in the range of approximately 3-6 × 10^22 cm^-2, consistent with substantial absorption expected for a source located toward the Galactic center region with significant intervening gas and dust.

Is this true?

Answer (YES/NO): NO